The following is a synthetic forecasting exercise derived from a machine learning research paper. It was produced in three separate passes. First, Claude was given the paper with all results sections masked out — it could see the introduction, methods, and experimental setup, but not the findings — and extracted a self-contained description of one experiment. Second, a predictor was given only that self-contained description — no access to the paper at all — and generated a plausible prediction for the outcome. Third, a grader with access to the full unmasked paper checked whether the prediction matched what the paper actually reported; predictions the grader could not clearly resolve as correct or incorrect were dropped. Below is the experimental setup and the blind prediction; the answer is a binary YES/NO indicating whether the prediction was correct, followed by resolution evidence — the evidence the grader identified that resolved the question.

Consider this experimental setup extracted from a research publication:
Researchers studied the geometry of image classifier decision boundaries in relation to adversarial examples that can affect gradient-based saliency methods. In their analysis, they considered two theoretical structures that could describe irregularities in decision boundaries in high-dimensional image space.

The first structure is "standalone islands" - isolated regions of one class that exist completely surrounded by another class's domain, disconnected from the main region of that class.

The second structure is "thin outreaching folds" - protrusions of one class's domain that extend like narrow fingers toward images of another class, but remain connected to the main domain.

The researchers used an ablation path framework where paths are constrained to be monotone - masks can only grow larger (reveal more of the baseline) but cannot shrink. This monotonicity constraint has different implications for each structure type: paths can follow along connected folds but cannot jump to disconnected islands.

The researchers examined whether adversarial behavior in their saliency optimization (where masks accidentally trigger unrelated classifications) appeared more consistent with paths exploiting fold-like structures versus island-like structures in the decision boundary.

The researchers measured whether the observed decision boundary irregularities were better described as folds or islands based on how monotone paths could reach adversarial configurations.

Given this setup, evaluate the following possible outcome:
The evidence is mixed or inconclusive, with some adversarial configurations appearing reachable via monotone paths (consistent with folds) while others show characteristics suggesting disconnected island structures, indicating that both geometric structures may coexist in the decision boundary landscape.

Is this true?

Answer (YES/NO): NO